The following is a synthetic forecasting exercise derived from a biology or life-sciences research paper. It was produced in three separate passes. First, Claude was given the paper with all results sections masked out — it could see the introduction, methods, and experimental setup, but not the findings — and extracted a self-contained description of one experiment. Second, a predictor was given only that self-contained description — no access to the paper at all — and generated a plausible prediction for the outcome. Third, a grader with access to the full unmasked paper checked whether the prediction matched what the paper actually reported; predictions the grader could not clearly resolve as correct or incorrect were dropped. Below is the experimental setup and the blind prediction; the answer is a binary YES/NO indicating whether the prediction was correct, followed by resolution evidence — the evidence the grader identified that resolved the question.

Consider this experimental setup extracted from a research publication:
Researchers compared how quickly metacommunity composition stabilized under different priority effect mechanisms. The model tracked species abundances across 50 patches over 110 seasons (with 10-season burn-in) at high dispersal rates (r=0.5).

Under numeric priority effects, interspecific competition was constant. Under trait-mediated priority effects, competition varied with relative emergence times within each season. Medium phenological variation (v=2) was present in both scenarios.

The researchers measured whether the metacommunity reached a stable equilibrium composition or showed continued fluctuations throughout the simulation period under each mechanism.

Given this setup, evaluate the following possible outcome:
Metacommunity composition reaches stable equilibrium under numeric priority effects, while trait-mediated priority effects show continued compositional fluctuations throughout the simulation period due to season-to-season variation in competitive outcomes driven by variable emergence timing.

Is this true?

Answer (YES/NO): YES